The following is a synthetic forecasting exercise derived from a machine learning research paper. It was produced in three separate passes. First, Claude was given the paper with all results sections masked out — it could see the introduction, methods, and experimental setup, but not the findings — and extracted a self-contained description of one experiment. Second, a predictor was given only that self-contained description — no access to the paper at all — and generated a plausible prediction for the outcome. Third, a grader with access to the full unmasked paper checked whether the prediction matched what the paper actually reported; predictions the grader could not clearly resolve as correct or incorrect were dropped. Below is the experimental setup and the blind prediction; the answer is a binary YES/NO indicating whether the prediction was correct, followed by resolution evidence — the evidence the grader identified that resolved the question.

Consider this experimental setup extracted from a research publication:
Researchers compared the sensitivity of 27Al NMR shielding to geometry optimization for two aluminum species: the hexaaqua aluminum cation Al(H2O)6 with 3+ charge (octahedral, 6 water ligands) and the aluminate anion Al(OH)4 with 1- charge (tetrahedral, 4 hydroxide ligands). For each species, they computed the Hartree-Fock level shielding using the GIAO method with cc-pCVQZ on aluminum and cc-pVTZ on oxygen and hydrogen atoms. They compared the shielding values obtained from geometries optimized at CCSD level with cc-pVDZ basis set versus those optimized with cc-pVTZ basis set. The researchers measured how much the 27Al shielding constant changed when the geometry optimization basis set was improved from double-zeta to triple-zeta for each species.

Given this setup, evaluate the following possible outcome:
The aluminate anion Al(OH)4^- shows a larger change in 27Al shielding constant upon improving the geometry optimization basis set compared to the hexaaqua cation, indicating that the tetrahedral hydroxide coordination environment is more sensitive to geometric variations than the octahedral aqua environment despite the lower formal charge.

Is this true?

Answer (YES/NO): NO